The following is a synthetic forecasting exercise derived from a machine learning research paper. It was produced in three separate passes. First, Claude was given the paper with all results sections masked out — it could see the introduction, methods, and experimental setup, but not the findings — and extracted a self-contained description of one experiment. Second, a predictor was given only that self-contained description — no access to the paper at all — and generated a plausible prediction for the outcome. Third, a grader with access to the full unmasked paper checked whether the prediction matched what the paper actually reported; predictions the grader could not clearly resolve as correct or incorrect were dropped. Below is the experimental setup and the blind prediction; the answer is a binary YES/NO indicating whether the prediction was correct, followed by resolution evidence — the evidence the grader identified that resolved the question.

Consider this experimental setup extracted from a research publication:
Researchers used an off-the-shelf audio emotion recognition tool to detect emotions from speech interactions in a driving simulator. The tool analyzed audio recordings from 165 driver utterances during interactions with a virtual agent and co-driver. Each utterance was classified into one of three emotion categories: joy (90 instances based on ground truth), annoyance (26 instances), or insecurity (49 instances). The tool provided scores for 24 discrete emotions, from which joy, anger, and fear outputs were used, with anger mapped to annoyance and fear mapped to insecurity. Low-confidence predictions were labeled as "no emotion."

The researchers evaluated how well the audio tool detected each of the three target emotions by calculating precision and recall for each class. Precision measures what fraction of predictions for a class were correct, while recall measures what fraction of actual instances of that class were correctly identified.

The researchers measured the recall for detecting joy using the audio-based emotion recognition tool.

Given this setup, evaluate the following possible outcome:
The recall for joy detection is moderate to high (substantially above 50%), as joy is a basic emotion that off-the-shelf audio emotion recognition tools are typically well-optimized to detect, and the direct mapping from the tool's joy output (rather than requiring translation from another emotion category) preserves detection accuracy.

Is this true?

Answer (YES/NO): NO